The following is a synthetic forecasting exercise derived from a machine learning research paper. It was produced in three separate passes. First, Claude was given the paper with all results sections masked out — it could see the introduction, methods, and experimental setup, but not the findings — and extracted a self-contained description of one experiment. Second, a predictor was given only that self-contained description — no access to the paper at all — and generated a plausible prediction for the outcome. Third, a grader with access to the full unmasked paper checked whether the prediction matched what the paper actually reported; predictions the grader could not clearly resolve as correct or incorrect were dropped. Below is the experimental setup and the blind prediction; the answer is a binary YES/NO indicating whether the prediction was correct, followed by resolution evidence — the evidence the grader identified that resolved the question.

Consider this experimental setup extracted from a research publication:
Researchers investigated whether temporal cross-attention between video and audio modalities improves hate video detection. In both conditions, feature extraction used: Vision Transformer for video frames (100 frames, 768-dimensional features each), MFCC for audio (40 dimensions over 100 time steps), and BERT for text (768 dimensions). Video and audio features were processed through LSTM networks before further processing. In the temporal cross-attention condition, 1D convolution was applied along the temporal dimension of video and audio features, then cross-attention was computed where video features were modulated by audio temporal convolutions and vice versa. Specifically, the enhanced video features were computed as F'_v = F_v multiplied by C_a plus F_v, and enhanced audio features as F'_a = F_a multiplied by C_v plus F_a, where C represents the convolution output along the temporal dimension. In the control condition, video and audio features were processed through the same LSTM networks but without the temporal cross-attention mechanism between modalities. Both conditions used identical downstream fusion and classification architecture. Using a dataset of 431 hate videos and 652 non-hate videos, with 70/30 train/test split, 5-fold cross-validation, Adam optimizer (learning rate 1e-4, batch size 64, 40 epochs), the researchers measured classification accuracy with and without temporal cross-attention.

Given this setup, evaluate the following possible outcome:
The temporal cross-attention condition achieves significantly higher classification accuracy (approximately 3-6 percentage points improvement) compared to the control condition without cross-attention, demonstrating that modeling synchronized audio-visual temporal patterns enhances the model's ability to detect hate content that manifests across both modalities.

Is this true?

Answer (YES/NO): NO